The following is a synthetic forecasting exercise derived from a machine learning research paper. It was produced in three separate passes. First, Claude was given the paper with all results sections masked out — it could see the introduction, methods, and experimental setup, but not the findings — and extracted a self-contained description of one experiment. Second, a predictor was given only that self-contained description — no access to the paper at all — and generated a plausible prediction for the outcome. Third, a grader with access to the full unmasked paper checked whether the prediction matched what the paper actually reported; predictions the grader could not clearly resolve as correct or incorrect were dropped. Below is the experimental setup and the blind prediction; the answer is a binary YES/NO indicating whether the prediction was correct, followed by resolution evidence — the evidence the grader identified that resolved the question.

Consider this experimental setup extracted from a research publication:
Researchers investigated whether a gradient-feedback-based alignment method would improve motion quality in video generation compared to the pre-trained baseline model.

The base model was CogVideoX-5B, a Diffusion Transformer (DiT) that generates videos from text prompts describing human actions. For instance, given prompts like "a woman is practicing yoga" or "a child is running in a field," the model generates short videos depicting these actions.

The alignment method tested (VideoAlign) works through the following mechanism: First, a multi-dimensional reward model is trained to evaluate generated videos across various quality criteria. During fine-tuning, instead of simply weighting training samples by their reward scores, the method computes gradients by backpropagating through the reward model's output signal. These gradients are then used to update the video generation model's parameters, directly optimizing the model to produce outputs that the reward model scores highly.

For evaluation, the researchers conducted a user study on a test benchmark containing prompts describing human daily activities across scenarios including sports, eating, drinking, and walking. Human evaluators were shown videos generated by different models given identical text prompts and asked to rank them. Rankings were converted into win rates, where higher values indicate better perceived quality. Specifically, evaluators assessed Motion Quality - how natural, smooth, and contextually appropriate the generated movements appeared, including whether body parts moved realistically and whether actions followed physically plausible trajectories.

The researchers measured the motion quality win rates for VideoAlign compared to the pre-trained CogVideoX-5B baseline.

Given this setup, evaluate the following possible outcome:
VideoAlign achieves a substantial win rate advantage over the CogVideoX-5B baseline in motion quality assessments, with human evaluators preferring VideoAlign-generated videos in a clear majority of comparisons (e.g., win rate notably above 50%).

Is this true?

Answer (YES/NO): NO